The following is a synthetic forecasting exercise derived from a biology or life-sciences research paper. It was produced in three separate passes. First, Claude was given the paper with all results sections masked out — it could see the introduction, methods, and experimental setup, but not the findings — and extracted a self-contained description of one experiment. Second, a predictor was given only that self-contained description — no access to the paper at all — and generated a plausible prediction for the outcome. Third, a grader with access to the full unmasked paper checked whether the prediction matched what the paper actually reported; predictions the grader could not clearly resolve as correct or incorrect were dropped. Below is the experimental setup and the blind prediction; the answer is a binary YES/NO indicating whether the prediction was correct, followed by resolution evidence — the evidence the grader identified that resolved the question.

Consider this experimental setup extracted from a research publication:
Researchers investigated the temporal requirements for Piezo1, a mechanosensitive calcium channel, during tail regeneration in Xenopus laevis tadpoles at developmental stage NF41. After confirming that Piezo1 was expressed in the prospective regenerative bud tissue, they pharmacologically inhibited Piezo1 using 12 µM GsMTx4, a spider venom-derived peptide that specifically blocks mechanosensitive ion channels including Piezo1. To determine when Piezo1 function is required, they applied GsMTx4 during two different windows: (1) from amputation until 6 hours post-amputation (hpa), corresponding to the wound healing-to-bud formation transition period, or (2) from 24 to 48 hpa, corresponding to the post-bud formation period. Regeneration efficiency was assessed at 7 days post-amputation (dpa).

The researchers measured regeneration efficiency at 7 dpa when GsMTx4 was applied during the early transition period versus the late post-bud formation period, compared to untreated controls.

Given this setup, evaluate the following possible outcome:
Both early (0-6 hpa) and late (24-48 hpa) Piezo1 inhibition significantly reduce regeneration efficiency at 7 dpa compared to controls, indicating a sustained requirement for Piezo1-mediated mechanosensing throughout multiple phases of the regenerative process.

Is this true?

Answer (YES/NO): NO